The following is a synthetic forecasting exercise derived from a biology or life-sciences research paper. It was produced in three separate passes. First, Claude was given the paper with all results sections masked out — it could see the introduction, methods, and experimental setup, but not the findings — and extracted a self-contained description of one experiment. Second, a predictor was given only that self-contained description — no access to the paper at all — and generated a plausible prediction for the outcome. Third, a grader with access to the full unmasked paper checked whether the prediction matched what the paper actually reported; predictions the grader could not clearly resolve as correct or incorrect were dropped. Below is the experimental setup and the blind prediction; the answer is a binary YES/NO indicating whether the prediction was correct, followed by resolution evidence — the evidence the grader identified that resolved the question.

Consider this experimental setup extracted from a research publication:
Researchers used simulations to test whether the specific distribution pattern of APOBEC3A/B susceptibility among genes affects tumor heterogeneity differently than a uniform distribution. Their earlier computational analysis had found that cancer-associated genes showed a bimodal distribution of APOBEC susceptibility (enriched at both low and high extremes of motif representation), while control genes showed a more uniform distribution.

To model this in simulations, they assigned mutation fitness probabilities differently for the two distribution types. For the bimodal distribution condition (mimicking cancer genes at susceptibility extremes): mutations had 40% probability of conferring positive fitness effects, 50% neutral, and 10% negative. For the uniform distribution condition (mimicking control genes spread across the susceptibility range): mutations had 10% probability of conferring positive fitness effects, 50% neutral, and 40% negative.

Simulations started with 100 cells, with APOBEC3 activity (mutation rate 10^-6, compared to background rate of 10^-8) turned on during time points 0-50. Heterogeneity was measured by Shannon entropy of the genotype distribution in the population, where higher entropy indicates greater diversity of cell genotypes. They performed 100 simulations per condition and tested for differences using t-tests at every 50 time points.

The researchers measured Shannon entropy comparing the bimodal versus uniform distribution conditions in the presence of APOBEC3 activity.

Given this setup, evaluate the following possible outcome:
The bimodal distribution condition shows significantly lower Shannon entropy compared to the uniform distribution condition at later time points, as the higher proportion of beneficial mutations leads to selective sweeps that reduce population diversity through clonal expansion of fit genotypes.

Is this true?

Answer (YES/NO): NO